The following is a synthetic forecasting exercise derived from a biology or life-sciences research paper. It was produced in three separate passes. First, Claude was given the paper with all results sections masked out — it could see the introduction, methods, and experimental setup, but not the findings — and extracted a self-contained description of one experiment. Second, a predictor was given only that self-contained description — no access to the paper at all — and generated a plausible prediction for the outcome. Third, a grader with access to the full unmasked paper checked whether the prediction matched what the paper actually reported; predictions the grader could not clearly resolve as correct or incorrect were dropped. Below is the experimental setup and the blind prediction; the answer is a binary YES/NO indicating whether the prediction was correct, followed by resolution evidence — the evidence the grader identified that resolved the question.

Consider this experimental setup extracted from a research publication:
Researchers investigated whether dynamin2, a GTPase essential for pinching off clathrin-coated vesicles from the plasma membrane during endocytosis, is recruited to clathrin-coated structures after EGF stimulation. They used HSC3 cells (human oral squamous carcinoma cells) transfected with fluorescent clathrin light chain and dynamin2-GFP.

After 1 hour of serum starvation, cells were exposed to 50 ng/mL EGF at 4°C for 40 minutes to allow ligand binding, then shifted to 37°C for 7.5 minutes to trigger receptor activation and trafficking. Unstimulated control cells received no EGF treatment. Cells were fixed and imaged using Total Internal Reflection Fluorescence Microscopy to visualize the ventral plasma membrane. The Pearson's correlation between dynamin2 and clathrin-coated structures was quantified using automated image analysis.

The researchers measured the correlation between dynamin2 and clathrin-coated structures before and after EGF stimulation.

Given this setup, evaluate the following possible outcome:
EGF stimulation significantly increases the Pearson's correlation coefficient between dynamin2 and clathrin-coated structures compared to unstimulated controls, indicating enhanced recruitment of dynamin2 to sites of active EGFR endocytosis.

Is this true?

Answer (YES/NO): YES